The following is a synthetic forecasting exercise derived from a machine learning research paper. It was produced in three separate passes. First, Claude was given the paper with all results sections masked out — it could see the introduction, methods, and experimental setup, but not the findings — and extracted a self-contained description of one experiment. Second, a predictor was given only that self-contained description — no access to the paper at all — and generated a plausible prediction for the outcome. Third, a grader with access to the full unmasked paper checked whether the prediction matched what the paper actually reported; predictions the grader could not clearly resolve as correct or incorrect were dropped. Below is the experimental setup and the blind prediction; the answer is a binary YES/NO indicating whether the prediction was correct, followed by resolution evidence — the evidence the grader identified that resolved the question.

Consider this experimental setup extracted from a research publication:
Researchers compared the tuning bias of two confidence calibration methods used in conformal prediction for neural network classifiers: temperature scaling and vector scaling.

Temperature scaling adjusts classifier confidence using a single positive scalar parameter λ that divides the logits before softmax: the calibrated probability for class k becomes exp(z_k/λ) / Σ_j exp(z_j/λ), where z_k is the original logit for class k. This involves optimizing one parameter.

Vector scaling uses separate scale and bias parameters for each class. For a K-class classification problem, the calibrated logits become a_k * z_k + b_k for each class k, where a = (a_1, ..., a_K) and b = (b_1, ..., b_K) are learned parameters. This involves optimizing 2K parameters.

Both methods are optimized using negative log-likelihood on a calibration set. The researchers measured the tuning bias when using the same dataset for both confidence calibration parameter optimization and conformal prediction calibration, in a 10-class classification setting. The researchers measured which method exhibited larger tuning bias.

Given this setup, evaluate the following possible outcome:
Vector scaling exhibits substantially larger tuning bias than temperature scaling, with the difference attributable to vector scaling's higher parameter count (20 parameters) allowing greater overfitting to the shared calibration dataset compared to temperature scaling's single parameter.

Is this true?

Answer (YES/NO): YES